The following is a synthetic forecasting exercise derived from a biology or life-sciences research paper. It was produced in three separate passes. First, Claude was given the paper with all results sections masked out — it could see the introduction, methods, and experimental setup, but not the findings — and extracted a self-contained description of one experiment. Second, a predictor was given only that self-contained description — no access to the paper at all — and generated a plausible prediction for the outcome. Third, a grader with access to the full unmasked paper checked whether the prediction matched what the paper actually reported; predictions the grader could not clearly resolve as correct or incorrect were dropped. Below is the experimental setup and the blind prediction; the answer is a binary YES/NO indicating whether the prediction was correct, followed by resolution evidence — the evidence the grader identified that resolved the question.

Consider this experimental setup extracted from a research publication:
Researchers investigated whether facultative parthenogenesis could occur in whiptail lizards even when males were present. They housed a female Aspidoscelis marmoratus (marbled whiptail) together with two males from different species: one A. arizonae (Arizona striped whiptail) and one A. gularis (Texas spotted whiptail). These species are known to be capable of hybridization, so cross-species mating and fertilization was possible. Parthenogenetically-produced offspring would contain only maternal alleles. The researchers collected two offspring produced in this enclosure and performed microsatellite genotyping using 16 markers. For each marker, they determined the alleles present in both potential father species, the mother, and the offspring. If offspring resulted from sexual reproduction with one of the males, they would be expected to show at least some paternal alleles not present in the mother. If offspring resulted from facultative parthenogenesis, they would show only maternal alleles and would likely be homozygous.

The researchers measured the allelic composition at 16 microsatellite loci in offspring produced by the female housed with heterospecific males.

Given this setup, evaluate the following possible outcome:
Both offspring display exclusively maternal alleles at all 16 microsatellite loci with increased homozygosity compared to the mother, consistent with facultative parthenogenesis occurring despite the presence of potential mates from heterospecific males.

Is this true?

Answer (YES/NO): NO